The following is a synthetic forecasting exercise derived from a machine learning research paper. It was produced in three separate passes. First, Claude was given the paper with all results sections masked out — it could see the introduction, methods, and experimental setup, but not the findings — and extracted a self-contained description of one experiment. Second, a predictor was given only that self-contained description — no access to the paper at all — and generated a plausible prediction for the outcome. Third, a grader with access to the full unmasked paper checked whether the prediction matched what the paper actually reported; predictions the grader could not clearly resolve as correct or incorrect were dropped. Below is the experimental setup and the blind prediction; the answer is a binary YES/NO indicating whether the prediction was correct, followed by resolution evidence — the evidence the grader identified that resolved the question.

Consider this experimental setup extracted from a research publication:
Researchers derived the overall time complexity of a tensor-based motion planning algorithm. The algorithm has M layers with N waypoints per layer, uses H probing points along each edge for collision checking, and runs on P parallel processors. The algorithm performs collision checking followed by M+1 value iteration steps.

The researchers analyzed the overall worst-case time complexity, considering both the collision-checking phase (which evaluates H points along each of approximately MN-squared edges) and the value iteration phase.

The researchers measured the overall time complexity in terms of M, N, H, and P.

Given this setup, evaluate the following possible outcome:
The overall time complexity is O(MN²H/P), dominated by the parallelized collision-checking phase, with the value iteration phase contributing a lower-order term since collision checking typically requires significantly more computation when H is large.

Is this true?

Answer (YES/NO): NO